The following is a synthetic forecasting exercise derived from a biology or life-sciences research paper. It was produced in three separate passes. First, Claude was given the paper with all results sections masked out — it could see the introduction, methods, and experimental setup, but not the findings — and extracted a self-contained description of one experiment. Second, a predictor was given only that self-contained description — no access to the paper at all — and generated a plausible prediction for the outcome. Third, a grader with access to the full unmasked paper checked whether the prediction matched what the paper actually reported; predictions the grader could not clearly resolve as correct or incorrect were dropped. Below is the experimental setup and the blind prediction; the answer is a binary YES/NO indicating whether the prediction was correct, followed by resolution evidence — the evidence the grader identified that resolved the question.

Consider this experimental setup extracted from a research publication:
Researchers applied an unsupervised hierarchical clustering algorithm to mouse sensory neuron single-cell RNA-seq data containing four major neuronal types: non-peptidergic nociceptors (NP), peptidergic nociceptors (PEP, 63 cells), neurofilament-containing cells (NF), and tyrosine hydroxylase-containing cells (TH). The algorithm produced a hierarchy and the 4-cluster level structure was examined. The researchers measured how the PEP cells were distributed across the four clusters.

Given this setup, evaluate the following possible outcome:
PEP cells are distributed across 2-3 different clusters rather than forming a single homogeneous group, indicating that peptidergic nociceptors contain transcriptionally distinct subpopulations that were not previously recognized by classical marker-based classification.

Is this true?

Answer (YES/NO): NO